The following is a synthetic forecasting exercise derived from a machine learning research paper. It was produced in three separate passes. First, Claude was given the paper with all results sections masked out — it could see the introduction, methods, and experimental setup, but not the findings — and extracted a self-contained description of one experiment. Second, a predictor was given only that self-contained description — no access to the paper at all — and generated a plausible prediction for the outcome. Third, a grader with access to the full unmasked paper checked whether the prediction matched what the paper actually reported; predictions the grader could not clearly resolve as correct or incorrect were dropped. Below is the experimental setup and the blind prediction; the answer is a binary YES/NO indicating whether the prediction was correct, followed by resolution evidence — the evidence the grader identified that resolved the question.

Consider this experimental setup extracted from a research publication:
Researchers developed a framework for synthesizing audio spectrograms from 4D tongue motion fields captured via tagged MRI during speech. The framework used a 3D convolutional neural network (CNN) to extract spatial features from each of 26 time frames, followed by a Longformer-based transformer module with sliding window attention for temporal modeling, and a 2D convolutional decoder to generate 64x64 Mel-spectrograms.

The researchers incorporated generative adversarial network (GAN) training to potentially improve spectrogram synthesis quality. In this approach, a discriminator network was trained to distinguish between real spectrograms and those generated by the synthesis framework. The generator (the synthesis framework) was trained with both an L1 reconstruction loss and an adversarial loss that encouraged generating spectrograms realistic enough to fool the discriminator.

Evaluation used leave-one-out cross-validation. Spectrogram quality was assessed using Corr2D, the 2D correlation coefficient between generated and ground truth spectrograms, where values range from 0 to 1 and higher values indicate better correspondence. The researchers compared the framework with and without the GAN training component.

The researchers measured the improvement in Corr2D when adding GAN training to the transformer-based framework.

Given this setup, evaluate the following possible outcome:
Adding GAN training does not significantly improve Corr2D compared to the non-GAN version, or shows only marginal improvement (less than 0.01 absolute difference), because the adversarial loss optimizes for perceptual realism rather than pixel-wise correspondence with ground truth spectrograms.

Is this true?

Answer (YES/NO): YES